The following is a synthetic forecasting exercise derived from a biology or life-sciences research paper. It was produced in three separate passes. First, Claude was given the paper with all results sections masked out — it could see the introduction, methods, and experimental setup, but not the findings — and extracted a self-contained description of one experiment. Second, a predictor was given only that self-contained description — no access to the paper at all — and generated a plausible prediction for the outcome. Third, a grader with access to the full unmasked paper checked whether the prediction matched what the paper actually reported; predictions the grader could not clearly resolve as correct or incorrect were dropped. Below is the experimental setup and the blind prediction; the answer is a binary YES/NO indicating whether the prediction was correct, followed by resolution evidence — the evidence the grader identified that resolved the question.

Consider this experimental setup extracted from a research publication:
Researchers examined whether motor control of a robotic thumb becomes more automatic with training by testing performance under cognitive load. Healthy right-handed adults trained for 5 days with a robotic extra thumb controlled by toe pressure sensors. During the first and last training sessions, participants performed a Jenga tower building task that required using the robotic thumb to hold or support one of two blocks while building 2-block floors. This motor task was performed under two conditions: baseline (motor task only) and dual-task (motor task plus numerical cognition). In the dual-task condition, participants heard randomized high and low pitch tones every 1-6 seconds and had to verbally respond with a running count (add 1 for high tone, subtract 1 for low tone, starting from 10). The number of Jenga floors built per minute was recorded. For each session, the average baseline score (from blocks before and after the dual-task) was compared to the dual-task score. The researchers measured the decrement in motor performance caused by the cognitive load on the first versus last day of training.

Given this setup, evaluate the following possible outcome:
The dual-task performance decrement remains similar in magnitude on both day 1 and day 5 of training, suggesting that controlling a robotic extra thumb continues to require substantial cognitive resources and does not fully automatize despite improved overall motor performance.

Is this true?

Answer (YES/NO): NO